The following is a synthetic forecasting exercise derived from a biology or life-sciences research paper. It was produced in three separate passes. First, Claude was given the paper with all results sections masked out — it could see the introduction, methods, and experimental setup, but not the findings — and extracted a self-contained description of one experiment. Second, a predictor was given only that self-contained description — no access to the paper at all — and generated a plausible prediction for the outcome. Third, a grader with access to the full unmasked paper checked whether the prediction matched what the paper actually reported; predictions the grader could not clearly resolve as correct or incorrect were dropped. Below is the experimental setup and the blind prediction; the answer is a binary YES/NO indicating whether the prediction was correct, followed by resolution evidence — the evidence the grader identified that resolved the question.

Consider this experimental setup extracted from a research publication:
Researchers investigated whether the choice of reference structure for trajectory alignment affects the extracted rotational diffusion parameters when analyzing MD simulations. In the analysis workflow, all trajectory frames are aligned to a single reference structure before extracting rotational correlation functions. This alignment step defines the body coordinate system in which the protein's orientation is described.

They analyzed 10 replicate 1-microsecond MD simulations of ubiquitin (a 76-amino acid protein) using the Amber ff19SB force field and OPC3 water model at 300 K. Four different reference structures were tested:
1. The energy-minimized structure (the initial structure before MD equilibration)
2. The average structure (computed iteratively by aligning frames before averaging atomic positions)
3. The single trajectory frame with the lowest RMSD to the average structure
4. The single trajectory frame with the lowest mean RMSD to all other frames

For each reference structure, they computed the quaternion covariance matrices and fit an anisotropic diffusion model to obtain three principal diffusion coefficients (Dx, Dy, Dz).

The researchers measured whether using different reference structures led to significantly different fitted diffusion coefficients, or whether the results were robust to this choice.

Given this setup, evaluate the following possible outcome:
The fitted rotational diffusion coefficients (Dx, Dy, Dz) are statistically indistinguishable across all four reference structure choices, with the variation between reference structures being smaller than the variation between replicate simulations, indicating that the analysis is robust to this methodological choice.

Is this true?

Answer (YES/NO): YES